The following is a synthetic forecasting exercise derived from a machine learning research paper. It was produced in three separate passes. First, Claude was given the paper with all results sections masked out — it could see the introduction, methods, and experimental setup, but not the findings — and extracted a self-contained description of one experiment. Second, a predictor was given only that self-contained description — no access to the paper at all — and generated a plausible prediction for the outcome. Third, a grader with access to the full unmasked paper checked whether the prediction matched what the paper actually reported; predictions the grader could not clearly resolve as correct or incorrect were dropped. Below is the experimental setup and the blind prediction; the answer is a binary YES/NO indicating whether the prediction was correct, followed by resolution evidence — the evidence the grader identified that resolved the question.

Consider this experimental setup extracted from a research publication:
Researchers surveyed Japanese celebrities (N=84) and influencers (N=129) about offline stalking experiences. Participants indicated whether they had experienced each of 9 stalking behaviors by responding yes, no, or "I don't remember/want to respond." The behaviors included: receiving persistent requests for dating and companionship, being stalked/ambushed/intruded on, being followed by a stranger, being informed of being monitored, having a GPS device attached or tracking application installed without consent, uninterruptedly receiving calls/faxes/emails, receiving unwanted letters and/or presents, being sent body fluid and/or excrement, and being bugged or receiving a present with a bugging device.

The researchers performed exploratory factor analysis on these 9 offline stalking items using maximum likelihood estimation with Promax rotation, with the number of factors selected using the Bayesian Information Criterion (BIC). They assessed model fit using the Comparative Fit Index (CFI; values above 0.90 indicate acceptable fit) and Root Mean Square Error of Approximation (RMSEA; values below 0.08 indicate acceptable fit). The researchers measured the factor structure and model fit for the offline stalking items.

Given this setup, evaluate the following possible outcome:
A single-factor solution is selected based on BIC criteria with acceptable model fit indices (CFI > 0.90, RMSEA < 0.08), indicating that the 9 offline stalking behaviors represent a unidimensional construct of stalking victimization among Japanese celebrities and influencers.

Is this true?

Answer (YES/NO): NO